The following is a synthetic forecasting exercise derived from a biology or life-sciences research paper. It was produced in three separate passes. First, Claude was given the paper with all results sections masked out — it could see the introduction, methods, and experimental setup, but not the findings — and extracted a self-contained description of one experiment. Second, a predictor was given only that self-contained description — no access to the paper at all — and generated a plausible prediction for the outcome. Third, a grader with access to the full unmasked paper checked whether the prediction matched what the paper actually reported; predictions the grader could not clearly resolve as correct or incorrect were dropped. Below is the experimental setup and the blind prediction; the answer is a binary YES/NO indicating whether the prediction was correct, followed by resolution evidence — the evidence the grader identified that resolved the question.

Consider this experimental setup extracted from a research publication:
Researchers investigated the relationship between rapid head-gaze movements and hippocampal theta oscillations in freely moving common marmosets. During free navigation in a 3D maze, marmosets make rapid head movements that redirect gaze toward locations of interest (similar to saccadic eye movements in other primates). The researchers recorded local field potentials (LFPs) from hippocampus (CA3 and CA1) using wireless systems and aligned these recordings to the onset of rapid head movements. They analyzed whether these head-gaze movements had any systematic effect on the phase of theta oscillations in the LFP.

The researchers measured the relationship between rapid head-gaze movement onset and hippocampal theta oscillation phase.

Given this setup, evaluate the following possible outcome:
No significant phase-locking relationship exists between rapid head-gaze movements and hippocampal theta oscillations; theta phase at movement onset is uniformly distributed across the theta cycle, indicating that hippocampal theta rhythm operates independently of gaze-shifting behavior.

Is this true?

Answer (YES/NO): NO